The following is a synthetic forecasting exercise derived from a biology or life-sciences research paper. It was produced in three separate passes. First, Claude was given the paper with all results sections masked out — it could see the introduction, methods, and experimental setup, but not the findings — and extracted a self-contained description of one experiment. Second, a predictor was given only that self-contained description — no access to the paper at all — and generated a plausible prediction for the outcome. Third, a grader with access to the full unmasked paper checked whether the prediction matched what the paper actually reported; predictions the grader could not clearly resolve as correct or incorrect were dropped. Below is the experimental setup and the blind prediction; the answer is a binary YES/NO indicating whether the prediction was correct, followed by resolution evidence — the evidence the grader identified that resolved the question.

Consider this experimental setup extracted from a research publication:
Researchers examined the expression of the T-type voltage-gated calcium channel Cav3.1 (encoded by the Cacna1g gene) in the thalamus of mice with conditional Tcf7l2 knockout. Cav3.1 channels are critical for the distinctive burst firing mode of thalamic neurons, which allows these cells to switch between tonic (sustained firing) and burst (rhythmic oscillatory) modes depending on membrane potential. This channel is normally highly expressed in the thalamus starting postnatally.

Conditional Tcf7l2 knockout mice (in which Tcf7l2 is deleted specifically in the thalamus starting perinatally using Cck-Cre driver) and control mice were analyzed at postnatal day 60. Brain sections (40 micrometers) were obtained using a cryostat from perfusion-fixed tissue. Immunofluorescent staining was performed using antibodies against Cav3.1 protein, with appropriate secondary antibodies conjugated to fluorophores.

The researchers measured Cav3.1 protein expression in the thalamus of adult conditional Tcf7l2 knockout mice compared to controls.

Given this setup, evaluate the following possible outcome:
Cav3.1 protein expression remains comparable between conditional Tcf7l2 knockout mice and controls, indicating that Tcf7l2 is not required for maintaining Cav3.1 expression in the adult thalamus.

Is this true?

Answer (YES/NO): NO